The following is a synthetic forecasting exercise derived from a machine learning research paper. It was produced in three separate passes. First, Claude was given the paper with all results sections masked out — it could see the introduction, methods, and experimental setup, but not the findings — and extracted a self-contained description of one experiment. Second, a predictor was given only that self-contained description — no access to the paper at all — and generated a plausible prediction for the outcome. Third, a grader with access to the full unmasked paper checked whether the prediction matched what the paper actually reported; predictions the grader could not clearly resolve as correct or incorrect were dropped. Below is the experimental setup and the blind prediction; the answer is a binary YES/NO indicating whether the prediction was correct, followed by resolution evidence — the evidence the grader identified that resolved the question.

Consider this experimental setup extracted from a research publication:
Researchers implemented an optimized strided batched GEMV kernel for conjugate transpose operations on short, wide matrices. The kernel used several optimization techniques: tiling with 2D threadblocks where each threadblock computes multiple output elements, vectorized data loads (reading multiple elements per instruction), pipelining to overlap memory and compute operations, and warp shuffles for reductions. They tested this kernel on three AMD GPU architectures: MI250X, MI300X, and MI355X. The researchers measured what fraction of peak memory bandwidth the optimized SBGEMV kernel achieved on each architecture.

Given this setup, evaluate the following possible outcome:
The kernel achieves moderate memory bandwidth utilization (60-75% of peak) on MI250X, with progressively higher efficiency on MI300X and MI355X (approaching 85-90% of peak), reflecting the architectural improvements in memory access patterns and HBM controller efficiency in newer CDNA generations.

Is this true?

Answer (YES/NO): NO